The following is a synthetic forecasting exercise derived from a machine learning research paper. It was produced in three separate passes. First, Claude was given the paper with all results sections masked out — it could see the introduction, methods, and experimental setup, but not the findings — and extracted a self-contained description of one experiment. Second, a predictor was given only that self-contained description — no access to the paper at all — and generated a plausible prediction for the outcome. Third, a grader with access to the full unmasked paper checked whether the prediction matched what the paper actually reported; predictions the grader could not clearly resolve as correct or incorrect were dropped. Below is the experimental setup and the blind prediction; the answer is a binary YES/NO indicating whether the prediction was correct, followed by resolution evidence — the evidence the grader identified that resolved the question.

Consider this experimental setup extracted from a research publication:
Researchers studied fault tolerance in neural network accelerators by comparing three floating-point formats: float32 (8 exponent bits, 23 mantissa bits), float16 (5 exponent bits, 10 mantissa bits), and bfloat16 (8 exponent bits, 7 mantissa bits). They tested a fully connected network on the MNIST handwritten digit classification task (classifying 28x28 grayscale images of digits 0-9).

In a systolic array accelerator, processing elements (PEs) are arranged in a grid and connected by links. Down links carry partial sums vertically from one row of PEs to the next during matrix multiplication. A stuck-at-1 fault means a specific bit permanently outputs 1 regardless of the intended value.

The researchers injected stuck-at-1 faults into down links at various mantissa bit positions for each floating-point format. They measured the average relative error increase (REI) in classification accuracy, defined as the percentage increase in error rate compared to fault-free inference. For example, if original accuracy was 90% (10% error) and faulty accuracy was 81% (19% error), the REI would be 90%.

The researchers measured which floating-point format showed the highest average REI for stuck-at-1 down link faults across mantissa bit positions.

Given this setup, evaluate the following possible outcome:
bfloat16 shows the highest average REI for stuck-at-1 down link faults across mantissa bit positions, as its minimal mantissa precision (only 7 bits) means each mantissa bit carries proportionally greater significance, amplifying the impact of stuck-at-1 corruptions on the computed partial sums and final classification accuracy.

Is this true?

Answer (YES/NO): YES